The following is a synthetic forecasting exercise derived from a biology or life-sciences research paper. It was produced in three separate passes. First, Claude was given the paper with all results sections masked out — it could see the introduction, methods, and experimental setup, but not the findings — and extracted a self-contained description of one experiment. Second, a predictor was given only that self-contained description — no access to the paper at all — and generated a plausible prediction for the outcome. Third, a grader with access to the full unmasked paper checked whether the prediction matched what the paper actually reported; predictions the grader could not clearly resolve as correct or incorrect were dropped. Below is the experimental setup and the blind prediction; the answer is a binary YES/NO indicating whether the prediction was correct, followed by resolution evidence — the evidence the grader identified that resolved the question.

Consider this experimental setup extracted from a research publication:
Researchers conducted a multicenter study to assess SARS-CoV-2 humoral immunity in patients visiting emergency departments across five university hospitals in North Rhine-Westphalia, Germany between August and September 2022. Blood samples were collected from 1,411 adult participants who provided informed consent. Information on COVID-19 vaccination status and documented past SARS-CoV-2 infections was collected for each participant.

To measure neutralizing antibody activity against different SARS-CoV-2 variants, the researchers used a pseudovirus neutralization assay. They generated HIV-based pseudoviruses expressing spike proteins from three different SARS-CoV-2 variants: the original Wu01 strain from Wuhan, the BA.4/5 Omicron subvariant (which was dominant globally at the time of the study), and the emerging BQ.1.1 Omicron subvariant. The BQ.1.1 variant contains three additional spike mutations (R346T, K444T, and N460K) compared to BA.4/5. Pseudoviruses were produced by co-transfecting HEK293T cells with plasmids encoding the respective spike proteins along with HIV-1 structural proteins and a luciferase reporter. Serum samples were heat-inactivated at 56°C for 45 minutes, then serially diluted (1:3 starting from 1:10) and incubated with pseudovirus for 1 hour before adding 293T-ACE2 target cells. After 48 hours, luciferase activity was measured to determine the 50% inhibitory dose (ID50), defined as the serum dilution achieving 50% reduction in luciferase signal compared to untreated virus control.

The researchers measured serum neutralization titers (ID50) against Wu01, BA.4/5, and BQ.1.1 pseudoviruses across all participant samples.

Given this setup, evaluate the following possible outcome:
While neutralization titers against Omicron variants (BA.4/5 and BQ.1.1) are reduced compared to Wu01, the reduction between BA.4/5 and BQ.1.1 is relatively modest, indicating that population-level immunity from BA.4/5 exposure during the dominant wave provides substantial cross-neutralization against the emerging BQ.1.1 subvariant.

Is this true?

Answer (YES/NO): NO